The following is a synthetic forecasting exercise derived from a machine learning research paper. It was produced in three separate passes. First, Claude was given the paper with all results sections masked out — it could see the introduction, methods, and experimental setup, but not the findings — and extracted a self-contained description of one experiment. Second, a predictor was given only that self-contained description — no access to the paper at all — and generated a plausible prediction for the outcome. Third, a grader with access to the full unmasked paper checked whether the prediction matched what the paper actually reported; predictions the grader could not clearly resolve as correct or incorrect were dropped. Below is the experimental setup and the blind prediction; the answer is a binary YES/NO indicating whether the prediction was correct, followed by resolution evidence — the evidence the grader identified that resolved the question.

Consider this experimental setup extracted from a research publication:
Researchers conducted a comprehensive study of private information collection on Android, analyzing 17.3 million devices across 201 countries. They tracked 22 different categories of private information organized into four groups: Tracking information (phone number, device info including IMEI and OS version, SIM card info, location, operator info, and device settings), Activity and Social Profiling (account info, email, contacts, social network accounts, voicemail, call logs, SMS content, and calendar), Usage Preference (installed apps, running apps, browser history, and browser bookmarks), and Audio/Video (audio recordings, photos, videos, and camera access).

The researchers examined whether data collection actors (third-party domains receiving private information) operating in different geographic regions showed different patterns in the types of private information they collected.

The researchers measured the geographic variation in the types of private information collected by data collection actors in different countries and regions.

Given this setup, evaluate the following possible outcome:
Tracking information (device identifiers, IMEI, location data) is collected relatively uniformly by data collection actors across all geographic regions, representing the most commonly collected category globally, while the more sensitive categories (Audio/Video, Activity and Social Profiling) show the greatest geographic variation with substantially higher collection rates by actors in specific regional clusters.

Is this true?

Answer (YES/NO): NO